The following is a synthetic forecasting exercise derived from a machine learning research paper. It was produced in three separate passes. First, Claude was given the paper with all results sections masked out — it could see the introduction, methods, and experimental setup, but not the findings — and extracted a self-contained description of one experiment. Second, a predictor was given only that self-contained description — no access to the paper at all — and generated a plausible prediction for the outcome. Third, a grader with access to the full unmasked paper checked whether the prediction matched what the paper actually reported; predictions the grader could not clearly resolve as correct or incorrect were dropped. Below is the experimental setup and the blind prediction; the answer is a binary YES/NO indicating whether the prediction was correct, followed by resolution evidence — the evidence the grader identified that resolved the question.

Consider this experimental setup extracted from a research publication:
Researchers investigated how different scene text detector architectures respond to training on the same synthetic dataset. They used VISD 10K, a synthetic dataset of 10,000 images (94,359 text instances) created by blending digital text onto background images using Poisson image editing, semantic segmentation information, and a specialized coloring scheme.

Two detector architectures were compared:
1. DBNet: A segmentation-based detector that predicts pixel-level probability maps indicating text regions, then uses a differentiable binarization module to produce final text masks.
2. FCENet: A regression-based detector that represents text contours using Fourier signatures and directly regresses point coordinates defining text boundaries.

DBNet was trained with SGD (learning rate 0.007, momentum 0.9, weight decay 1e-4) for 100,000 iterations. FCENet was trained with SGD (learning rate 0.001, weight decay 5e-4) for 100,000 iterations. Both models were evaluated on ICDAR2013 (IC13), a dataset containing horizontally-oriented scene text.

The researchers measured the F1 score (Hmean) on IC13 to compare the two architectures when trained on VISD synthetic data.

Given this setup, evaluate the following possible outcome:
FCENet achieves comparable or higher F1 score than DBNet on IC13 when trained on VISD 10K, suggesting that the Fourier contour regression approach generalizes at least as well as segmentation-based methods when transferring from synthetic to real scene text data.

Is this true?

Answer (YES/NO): NO